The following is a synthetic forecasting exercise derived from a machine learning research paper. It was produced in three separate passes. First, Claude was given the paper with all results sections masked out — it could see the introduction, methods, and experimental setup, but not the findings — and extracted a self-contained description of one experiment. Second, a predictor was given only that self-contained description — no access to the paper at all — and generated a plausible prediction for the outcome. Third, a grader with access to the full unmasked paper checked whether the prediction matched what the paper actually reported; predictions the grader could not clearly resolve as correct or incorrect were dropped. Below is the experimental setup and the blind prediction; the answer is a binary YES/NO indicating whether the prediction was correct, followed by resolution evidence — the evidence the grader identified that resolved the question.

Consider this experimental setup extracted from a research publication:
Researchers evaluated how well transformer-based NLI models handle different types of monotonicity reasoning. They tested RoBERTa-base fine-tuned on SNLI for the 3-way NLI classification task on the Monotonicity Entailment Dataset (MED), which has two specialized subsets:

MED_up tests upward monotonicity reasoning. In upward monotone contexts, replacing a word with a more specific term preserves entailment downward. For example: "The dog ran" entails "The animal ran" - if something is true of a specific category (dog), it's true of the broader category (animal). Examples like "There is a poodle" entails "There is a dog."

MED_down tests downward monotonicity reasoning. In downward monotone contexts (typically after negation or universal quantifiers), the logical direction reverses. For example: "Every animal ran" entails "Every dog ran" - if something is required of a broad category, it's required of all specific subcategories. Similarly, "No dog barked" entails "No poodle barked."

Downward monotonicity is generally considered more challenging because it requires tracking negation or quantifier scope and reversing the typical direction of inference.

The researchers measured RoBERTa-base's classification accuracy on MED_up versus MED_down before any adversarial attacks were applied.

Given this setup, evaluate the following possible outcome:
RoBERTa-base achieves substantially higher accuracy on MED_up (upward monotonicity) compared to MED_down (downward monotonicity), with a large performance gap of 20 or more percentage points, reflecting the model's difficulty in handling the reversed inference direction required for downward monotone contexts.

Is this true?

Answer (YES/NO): NO